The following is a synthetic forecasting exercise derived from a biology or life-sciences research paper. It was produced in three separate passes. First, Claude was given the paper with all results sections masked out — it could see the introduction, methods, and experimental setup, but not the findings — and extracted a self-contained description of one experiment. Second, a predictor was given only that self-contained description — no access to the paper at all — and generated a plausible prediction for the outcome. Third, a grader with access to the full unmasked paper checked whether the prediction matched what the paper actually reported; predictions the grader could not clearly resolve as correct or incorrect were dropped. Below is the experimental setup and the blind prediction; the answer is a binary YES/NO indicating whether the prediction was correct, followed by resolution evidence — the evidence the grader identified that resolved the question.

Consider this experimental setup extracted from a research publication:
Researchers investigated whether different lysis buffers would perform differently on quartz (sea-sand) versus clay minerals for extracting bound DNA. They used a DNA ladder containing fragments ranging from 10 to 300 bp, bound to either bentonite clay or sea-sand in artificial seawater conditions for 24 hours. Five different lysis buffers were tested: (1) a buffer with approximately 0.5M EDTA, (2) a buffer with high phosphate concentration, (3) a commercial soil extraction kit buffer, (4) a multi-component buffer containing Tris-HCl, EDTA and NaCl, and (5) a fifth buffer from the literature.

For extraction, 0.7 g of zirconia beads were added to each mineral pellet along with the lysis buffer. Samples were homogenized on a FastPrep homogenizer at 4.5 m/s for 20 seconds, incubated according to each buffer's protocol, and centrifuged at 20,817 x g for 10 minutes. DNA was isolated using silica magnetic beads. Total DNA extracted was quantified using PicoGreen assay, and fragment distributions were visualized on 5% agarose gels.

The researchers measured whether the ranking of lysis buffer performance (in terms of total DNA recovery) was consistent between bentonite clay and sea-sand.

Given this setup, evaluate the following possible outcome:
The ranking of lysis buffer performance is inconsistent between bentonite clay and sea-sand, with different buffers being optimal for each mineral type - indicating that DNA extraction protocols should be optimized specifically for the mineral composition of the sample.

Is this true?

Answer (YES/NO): YES